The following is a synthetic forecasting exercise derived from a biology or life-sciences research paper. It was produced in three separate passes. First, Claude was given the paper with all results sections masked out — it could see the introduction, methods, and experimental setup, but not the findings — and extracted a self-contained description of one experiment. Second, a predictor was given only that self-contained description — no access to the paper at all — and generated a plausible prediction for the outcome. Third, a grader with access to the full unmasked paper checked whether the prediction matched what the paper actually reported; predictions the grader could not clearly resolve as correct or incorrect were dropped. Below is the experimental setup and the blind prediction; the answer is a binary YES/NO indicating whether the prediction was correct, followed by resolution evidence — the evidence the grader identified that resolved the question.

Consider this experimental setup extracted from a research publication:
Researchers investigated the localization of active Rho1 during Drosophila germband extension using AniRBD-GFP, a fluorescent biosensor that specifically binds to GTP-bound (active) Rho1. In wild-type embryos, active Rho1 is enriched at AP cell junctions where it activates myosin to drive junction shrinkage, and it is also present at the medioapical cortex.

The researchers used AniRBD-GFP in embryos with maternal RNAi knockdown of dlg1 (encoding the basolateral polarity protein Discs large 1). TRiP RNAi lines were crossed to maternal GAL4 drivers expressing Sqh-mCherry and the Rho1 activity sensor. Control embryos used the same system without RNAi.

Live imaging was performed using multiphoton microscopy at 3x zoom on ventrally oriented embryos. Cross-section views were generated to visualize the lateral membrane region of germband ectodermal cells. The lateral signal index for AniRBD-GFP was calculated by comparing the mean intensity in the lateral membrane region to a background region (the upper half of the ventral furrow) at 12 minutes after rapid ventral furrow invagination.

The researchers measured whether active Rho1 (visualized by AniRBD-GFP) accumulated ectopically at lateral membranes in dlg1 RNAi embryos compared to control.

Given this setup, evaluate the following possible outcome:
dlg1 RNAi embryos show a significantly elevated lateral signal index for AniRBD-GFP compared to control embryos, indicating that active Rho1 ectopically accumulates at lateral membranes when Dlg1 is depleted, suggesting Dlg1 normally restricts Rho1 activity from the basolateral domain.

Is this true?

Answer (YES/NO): YES